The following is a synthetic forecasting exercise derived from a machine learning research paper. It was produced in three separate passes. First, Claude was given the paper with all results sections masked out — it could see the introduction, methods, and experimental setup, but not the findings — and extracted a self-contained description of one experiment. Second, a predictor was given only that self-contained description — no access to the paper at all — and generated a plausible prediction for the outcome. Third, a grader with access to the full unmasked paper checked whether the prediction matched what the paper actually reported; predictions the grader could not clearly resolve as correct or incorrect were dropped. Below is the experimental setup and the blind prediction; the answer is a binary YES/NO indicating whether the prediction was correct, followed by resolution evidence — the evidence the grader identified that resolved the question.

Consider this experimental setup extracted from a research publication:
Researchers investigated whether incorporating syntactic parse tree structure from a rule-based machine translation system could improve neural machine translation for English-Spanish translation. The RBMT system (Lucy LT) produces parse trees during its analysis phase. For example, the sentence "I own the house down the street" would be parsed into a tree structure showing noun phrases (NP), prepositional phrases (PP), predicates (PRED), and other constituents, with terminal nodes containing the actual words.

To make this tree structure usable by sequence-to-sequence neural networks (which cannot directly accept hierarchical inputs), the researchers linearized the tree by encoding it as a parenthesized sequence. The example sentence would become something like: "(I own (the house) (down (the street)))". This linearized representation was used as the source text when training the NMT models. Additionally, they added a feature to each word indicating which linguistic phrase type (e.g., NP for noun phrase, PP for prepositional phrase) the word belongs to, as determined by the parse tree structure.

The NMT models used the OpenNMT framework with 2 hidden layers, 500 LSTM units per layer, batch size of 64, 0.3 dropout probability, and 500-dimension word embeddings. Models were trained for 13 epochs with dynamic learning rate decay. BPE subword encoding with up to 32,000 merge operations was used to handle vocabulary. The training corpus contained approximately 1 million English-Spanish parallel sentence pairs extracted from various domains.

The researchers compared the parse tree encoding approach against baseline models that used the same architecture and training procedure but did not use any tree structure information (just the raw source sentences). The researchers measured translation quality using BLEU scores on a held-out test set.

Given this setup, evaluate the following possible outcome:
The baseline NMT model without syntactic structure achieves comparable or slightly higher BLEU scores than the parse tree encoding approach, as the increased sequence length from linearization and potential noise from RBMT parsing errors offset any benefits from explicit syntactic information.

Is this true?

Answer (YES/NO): NO